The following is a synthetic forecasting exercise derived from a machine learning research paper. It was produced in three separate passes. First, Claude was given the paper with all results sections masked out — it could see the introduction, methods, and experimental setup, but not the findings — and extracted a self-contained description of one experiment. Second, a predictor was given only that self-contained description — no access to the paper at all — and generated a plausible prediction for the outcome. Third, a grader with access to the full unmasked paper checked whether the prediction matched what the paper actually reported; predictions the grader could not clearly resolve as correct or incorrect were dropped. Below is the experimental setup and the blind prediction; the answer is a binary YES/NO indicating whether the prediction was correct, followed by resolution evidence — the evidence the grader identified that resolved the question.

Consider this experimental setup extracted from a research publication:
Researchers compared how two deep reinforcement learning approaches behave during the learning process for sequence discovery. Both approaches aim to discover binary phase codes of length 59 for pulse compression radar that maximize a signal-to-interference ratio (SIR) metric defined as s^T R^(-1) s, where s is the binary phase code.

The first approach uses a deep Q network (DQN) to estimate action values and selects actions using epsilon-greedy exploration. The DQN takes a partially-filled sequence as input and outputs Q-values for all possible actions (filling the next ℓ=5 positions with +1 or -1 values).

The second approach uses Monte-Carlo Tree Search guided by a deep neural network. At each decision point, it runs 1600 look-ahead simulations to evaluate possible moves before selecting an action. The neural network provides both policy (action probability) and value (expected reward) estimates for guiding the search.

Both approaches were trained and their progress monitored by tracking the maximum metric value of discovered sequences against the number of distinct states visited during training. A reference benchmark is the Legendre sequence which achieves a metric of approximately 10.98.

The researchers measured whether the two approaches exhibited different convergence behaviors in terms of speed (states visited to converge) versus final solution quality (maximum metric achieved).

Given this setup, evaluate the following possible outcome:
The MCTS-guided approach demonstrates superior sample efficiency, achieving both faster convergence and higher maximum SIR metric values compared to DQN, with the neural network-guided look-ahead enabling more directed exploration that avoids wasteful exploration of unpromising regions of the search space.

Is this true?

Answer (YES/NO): NO